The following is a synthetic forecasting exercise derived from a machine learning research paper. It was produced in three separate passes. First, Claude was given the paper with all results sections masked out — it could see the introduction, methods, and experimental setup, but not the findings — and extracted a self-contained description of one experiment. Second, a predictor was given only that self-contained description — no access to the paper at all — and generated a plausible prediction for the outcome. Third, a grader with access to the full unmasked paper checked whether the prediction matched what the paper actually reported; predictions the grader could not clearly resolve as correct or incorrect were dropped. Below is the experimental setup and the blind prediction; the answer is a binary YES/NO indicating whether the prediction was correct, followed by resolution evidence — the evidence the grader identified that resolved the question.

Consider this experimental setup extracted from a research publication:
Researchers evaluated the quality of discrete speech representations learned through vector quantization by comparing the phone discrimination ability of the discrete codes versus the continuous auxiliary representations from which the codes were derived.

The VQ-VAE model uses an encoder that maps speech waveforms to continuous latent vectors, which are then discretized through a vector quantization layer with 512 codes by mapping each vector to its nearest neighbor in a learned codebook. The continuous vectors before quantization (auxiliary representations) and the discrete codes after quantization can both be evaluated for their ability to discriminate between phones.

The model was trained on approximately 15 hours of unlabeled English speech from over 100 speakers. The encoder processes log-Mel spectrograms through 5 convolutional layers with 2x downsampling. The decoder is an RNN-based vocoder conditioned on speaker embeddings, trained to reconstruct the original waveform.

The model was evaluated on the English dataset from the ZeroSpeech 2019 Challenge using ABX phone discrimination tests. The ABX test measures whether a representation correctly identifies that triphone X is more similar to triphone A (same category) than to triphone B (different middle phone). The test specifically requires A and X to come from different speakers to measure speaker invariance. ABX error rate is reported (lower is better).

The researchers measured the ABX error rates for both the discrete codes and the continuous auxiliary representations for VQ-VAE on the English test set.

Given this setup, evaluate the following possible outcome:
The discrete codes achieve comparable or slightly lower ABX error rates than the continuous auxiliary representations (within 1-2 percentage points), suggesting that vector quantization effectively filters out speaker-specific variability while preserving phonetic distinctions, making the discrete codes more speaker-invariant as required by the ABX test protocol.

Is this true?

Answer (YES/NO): NO